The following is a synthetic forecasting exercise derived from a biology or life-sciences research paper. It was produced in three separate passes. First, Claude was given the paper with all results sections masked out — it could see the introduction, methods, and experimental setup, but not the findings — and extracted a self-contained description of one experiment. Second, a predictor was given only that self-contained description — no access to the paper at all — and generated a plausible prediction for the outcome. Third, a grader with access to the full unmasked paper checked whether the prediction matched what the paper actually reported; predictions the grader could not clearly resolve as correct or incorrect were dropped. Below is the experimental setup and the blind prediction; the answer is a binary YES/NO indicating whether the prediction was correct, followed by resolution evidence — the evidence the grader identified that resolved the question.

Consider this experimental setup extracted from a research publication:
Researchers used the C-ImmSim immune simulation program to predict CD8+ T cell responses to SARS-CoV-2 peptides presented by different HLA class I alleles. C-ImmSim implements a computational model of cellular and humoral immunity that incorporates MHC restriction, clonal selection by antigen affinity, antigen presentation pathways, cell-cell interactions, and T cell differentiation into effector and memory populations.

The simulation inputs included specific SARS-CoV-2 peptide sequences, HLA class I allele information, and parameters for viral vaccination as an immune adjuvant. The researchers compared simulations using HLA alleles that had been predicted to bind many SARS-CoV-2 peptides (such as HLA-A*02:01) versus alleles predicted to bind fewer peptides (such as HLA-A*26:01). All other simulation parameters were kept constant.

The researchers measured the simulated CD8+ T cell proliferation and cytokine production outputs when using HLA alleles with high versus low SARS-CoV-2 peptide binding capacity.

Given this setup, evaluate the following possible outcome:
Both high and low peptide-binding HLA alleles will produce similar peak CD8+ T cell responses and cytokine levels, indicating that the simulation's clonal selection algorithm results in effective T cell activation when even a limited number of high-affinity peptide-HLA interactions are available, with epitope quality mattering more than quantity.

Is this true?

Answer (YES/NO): NO